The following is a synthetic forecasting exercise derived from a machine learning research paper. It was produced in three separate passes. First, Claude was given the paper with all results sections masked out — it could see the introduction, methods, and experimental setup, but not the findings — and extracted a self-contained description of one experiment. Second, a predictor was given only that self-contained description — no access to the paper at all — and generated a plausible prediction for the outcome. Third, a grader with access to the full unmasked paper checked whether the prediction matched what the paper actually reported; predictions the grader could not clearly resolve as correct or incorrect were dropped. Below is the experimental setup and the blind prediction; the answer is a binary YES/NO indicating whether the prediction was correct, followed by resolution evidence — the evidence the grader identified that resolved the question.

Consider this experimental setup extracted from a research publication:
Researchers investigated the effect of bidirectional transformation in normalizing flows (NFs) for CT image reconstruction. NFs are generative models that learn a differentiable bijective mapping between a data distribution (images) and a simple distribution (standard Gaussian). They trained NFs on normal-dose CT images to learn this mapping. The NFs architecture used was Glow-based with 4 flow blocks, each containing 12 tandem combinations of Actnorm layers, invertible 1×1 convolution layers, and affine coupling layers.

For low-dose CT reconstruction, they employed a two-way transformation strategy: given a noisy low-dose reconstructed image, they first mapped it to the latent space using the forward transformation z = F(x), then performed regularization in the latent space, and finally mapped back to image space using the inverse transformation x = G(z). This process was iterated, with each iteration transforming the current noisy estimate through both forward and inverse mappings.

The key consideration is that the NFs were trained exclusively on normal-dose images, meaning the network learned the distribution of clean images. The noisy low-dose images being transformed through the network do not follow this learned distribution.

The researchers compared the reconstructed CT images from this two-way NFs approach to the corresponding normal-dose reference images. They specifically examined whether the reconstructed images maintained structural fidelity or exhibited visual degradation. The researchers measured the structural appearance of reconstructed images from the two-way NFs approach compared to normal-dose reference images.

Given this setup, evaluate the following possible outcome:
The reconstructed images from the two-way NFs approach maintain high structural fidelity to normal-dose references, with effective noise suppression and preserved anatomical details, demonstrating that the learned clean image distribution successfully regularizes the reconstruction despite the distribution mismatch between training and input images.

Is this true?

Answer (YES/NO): NO